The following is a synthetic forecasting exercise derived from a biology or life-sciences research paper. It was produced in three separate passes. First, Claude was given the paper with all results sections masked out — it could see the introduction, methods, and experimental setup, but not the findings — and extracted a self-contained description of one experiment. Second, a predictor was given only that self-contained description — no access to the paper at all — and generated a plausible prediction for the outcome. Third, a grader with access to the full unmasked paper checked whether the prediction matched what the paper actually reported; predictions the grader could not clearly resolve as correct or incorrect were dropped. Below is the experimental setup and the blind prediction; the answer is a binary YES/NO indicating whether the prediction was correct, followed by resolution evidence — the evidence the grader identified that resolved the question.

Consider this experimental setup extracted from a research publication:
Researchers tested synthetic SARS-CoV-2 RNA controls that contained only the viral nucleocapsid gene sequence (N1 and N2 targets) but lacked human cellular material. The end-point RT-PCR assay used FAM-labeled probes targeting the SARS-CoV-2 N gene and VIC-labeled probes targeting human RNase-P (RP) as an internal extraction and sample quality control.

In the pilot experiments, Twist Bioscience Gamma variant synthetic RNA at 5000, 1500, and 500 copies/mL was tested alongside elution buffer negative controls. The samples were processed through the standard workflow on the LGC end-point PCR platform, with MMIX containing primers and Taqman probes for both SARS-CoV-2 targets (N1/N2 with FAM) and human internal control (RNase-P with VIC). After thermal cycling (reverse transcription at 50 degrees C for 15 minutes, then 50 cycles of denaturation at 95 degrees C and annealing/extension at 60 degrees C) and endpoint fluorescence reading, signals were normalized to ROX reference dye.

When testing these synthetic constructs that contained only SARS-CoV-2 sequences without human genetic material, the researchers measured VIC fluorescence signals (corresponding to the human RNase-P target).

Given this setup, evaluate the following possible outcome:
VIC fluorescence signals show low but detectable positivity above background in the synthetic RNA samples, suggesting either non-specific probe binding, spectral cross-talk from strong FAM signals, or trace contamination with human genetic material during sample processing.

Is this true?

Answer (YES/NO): NO